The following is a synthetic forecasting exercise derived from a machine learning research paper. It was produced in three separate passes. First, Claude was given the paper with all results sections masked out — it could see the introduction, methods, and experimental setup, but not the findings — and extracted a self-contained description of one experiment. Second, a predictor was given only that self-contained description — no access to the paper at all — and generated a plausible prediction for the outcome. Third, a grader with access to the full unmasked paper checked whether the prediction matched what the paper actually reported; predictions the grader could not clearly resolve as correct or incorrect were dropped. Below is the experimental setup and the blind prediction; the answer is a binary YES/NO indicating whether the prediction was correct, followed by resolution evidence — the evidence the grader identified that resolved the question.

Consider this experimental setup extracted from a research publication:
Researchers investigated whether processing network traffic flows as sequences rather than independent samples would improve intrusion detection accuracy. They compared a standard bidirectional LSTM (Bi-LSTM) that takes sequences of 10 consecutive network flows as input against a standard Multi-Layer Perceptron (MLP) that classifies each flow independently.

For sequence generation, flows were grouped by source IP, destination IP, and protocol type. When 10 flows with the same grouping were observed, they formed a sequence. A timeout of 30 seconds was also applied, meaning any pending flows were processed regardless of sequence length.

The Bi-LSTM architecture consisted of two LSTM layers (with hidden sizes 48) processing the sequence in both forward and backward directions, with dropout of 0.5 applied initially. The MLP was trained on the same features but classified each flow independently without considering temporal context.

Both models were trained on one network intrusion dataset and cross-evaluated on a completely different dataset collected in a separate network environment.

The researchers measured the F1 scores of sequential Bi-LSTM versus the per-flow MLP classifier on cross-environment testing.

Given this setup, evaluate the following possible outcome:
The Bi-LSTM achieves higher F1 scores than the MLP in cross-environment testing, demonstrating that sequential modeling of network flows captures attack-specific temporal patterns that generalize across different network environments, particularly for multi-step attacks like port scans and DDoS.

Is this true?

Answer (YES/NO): NO